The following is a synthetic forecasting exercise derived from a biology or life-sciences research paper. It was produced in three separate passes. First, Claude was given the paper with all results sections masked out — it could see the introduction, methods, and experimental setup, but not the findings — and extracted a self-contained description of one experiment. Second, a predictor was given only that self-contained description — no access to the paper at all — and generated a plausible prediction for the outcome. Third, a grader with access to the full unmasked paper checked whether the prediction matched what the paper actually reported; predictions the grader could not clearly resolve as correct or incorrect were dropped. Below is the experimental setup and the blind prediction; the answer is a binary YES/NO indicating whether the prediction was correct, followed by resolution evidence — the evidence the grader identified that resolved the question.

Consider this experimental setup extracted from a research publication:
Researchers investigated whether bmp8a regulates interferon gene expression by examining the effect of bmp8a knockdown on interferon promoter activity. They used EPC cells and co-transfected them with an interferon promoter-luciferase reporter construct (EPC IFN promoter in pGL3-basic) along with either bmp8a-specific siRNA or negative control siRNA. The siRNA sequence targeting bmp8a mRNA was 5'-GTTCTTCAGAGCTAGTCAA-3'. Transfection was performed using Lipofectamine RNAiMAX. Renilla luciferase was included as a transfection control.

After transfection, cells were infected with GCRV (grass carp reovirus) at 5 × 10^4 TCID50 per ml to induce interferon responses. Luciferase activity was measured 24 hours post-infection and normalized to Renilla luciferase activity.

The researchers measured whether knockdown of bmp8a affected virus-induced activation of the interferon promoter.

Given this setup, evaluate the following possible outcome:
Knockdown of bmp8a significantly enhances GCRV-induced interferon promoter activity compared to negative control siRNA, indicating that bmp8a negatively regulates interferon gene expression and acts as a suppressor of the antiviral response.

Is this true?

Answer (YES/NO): NO